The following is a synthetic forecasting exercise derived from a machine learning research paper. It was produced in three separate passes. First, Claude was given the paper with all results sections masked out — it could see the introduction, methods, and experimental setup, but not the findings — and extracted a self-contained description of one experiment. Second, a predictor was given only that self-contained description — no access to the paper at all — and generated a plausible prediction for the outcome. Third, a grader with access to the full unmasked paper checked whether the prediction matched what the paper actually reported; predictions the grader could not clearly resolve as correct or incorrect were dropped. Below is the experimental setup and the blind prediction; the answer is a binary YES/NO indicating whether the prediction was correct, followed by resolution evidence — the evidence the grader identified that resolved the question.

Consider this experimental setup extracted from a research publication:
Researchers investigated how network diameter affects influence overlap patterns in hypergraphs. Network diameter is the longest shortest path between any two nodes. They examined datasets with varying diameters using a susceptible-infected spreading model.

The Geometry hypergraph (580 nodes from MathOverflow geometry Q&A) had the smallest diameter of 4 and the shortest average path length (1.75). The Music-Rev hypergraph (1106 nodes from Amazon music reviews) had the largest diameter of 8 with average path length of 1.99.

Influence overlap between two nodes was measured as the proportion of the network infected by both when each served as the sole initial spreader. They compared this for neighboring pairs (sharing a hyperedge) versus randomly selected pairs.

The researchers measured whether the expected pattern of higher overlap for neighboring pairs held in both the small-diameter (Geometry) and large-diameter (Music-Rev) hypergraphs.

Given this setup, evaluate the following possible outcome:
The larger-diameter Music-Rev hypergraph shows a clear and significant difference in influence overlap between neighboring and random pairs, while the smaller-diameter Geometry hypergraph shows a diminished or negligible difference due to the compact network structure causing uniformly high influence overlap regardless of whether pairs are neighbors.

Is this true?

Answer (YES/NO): NO